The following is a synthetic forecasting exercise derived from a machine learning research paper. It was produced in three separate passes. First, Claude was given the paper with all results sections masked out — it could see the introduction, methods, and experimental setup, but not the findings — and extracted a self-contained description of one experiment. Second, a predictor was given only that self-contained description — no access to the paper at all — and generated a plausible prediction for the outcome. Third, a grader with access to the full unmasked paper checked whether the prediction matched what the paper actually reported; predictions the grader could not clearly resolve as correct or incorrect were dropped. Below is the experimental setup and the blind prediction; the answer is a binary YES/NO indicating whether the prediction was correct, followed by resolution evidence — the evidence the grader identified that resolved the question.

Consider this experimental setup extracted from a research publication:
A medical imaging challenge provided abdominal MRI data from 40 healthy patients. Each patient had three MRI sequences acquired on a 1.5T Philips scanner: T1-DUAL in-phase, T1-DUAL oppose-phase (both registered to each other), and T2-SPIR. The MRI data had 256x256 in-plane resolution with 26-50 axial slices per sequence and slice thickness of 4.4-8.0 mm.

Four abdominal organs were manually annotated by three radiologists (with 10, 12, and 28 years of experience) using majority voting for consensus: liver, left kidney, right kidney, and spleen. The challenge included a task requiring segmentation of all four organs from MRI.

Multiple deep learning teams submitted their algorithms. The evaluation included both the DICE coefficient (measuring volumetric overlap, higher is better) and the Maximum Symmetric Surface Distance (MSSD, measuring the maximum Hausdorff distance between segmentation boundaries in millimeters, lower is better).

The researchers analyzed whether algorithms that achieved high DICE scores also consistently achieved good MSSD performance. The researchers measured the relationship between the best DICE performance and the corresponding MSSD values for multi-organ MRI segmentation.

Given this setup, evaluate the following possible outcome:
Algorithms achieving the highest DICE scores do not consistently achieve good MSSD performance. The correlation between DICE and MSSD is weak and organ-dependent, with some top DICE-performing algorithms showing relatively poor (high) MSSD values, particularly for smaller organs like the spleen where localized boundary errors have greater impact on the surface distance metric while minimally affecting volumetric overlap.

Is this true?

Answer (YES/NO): NO